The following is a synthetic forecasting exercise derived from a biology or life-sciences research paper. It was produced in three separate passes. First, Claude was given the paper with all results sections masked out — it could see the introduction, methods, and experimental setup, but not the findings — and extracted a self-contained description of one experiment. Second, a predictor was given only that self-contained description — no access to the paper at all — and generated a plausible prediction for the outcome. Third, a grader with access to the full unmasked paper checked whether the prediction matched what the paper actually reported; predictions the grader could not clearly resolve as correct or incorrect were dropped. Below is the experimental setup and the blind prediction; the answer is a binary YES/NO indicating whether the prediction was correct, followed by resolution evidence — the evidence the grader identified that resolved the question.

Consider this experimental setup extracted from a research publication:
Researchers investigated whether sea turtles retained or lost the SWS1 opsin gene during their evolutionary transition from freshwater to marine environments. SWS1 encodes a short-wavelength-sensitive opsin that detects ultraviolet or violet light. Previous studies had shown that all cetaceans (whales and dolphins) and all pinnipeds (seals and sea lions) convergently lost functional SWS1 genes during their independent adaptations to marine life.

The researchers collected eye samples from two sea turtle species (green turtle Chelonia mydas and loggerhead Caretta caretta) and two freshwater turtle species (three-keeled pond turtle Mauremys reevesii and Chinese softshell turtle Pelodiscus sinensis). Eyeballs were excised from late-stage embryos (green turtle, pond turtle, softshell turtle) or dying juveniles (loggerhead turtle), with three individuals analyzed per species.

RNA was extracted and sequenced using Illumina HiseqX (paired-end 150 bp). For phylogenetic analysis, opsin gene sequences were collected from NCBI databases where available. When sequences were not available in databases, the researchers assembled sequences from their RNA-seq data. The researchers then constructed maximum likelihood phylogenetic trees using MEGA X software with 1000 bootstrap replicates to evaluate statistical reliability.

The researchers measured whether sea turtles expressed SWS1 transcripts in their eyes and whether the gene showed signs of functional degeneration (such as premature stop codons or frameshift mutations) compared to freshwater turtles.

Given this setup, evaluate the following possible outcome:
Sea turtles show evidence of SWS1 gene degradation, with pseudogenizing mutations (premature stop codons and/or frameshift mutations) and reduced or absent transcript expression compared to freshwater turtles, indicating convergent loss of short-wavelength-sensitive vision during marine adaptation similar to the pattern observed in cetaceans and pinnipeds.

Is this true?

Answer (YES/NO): NO